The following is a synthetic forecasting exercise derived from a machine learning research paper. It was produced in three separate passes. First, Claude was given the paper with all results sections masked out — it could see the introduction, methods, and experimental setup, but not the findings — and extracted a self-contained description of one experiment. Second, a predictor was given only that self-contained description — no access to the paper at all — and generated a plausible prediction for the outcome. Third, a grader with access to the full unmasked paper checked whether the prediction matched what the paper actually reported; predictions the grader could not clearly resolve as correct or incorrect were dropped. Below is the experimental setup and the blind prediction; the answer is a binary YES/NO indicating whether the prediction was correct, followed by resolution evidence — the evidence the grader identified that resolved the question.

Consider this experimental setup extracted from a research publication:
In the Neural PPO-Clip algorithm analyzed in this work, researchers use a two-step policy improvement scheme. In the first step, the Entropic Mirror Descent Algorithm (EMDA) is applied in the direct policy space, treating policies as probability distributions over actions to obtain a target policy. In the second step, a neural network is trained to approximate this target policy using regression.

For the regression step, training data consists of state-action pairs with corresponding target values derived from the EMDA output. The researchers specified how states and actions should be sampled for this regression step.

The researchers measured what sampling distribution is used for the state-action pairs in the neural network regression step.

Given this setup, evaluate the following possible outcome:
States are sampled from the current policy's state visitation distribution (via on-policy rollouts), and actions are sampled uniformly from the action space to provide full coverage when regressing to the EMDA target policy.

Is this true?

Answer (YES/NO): YES